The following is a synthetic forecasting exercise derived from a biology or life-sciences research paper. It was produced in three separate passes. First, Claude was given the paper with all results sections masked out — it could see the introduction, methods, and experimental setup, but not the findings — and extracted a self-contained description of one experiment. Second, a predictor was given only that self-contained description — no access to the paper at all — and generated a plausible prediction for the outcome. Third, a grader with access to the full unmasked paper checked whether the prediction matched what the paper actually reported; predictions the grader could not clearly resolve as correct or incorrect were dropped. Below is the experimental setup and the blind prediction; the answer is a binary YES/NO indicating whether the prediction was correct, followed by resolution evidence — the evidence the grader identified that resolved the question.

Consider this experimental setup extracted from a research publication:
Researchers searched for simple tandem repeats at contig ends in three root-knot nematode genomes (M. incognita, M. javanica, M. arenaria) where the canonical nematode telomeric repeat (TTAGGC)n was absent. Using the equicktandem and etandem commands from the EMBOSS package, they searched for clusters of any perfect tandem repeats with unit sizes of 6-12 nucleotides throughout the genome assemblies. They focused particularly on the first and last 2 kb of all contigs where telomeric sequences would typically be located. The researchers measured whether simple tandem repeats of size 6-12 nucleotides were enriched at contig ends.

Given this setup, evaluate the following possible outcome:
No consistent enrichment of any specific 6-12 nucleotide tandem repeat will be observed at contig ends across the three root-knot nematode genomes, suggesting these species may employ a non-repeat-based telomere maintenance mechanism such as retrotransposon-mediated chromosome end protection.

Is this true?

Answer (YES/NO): NO